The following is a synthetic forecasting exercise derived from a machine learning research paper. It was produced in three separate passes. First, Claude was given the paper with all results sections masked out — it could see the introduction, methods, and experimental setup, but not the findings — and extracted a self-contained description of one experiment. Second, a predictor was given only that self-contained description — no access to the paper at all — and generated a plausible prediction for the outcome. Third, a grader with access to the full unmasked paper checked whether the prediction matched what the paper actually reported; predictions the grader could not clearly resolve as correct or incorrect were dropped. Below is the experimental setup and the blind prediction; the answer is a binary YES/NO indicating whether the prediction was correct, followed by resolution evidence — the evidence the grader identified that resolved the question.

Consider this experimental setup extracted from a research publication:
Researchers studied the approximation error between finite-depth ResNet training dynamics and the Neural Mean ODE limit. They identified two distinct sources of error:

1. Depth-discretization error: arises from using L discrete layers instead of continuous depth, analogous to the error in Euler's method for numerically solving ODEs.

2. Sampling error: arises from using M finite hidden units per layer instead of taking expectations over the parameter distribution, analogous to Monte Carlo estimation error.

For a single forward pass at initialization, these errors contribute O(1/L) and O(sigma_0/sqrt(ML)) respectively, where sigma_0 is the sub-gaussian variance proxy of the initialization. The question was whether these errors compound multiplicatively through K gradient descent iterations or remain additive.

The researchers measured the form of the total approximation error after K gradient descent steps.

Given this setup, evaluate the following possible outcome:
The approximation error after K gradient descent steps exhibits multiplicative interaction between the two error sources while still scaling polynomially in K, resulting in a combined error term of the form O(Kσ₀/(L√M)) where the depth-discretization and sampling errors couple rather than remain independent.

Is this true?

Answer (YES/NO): NO